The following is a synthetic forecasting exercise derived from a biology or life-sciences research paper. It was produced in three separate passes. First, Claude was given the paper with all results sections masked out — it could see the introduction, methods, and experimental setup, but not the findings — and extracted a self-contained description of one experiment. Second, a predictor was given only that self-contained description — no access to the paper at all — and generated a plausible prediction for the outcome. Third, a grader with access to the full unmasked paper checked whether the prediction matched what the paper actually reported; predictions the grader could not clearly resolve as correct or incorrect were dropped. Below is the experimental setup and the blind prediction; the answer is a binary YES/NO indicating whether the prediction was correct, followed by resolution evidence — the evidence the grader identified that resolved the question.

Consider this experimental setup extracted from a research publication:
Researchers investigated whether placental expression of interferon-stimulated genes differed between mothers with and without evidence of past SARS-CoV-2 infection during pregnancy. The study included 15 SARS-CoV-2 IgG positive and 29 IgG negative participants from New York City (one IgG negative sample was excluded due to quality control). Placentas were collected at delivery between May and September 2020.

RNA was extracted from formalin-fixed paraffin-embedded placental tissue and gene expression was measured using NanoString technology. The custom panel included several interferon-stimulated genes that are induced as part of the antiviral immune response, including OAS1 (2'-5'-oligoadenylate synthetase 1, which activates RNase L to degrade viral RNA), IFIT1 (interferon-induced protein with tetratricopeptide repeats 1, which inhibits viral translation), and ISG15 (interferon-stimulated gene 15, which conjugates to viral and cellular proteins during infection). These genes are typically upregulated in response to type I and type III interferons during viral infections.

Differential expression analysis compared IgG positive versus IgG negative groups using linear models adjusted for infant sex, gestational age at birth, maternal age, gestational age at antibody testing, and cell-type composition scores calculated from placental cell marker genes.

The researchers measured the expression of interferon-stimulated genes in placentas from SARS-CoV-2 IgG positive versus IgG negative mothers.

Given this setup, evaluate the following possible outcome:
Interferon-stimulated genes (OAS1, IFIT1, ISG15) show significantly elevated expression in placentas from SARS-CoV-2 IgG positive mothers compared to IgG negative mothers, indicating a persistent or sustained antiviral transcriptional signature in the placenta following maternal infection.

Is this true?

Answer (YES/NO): NO